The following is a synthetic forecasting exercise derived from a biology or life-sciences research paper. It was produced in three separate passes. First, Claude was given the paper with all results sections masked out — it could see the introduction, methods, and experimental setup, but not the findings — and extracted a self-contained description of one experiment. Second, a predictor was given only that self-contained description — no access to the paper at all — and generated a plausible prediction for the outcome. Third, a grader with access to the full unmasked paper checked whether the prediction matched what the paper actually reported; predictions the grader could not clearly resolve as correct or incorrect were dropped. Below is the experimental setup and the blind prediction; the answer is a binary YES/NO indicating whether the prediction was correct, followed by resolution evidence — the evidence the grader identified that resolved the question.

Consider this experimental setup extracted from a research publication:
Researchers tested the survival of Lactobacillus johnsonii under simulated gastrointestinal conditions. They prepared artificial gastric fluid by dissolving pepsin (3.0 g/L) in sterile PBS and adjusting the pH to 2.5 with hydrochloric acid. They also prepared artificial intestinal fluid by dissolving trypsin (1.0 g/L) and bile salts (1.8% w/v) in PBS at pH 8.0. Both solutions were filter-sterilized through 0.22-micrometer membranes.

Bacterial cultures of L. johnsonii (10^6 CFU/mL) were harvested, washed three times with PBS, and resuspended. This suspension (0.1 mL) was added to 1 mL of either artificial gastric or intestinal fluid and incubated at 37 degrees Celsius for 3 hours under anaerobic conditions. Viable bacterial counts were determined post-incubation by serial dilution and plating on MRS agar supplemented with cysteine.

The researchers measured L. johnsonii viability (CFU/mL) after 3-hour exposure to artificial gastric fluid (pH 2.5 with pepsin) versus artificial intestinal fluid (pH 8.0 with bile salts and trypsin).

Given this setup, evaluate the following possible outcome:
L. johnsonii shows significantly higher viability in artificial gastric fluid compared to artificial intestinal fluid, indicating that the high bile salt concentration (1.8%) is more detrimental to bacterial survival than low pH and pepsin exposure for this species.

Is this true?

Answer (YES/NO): NO